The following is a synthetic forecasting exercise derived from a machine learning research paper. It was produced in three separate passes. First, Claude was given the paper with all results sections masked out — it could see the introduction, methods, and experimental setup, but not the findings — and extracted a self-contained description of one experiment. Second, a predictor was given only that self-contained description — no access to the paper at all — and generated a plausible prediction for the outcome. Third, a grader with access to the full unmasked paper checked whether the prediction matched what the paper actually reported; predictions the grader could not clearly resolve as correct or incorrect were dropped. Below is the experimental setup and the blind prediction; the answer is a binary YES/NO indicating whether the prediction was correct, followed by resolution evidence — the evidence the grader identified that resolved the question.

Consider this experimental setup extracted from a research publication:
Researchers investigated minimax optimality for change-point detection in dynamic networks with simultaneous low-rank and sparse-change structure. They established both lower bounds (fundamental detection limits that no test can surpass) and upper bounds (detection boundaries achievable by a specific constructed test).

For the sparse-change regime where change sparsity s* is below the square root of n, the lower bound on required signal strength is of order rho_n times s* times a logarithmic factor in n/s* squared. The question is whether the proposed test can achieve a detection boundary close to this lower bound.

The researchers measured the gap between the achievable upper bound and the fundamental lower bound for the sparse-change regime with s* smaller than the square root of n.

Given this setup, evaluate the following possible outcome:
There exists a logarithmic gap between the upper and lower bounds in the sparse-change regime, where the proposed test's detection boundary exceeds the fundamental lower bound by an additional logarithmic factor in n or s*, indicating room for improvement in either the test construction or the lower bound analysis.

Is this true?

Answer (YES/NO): YES